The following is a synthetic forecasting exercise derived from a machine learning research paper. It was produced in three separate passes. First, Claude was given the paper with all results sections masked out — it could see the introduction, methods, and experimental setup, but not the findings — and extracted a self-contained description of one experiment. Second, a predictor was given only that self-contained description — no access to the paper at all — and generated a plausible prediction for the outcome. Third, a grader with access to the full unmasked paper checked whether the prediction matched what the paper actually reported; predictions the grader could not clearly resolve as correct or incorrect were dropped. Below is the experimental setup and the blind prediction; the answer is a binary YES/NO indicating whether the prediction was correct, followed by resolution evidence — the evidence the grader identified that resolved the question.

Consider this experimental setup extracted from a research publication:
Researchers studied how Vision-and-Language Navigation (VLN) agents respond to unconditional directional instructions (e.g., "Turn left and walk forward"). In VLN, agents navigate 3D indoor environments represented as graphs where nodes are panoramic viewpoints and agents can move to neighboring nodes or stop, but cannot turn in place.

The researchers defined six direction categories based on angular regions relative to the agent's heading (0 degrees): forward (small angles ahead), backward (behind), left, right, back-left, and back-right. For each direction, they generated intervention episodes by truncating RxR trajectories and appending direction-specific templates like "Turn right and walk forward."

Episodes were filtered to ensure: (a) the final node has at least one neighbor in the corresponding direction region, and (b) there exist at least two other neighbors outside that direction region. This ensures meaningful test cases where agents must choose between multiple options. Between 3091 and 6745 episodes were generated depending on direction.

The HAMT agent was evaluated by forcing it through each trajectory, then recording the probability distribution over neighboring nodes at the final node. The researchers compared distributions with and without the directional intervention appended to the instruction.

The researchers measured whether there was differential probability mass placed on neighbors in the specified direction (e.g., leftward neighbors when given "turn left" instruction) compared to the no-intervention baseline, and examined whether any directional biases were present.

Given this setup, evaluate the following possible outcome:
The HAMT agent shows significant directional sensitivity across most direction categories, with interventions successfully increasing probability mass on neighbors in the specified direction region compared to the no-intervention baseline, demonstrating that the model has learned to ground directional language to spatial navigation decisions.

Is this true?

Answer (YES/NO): YES